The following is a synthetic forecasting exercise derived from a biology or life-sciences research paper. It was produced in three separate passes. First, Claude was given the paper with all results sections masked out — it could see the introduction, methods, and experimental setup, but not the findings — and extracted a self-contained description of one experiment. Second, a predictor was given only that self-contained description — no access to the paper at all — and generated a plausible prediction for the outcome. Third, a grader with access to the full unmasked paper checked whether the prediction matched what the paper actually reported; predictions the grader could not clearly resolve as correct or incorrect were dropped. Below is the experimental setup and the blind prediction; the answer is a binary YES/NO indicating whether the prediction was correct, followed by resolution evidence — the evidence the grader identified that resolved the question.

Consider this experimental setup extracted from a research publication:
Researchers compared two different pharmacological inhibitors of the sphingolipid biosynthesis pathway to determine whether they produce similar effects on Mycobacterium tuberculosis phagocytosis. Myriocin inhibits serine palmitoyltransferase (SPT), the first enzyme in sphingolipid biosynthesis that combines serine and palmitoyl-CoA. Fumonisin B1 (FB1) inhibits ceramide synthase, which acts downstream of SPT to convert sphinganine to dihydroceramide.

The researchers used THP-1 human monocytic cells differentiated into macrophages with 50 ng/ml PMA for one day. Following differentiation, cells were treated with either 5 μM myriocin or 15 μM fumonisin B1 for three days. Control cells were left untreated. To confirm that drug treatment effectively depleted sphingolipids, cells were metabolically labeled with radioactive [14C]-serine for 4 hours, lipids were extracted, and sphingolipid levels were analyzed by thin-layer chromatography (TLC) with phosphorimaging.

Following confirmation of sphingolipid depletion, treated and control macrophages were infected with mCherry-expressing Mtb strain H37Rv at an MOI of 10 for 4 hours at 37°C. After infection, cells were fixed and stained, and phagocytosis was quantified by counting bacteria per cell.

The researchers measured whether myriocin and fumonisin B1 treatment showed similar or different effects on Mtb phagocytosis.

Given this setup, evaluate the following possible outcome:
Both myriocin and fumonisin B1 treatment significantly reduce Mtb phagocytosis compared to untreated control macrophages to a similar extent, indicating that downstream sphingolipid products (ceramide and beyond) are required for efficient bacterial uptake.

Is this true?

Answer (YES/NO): NO